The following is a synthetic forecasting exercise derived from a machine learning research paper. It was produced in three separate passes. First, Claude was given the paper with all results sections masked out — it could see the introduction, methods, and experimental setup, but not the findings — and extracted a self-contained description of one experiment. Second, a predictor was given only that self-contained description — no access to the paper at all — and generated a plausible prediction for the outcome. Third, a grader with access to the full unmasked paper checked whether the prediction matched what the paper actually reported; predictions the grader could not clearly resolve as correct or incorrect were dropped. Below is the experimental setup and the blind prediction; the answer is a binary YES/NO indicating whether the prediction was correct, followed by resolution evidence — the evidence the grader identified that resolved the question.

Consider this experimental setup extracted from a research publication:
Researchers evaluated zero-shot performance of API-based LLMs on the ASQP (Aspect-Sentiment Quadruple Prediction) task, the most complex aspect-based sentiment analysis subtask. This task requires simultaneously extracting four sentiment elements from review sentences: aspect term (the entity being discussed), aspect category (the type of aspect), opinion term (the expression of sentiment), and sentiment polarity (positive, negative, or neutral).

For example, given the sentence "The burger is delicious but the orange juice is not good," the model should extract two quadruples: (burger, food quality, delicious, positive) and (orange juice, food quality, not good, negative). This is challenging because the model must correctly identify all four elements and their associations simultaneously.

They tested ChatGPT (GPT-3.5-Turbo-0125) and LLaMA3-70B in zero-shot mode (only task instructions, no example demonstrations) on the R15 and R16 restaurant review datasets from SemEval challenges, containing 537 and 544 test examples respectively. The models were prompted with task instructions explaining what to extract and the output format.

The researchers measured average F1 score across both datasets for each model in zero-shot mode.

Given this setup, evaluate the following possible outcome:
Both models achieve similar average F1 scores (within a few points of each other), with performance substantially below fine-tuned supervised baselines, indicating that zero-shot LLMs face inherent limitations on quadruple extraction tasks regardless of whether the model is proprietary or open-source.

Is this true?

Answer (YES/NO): YES